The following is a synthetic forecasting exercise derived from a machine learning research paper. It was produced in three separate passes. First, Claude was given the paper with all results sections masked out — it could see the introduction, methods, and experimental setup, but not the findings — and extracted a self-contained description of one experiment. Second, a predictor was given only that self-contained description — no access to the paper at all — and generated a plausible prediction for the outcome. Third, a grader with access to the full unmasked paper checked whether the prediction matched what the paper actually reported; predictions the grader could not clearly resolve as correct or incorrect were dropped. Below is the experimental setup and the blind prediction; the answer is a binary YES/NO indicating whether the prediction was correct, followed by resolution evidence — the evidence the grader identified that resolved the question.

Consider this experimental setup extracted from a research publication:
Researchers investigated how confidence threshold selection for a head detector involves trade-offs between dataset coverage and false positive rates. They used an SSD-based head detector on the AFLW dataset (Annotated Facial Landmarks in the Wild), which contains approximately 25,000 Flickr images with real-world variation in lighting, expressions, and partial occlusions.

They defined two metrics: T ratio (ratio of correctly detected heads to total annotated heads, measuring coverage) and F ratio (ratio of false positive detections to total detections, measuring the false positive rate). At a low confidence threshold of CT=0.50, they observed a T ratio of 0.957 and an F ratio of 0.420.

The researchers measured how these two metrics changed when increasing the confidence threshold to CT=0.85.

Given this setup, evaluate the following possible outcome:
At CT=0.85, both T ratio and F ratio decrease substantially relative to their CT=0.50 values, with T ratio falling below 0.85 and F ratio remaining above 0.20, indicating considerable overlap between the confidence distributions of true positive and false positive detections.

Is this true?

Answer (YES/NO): NO